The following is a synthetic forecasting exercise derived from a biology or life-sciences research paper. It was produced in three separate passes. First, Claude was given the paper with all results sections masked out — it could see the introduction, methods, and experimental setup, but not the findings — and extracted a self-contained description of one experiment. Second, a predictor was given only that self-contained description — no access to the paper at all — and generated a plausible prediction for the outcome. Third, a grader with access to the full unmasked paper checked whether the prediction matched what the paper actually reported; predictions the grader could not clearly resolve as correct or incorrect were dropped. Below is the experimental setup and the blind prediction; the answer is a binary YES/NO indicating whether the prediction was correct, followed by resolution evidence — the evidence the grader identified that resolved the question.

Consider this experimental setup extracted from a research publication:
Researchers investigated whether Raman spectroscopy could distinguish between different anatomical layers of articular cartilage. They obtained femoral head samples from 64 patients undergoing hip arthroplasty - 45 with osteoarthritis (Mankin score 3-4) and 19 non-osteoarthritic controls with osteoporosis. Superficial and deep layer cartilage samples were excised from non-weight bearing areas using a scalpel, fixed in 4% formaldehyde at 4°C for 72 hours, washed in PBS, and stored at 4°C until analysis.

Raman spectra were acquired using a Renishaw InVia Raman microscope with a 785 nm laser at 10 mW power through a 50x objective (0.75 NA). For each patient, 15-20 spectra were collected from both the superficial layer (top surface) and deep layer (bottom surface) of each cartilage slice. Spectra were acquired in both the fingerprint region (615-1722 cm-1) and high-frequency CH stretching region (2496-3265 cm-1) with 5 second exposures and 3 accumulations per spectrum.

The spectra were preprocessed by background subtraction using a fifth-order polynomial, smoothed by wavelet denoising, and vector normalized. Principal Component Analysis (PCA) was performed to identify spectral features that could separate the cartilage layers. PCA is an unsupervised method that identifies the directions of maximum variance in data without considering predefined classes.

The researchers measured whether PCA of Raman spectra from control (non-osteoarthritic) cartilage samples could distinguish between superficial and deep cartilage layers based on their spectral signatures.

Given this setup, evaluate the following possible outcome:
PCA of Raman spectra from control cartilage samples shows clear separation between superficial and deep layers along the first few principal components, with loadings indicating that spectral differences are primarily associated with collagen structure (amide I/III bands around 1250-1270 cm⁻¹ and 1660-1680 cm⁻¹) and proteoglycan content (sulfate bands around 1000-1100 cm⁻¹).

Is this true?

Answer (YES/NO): NO